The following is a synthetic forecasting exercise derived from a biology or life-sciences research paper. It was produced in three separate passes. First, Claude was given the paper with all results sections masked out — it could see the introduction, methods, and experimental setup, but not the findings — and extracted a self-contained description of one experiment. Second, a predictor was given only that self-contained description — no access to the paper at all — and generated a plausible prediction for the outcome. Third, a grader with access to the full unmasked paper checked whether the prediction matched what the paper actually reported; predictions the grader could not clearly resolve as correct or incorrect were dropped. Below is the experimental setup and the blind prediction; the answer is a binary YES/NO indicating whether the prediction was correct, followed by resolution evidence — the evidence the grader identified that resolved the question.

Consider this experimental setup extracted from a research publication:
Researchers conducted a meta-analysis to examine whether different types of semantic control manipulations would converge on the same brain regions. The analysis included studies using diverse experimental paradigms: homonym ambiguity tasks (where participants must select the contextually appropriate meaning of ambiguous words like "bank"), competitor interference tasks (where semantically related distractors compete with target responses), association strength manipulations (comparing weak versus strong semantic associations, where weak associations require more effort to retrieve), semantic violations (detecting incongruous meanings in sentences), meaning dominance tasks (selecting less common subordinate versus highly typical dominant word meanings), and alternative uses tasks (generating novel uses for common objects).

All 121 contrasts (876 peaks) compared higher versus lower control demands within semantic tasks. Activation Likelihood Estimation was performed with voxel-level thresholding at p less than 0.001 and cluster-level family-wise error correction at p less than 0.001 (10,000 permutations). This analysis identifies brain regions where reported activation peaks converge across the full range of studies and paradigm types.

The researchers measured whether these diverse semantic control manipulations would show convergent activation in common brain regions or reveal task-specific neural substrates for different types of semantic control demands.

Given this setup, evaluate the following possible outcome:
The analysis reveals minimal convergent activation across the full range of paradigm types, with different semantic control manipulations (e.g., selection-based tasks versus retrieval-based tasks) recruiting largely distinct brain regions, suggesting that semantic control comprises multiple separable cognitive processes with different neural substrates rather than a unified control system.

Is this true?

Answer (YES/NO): NO